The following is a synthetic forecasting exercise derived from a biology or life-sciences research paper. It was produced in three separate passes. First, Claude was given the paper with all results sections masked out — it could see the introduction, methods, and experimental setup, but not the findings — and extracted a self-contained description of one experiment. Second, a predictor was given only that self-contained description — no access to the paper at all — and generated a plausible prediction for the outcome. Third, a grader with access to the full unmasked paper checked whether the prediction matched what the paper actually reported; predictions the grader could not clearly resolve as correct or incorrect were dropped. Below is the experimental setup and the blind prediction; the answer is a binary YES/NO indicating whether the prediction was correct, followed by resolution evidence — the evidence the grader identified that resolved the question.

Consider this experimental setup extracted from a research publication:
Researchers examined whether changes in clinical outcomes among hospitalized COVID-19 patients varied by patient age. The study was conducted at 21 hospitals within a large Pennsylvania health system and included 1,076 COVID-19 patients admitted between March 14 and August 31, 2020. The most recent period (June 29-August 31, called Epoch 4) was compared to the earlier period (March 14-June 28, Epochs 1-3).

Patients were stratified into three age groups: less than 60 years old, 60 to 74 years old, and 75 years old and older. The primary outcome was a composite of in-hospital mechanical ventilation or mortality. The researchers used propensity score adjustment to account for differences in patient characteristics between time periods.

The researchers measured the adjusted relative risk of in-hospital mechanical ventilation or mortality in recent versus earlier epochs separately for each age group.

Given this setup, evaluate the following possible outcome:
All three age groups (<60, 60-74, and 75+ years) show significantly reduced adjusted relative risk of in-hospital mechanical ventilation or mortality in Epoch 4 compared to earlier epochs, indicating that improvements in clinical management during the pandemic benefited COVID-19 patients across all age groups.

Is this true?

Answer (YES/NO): NO